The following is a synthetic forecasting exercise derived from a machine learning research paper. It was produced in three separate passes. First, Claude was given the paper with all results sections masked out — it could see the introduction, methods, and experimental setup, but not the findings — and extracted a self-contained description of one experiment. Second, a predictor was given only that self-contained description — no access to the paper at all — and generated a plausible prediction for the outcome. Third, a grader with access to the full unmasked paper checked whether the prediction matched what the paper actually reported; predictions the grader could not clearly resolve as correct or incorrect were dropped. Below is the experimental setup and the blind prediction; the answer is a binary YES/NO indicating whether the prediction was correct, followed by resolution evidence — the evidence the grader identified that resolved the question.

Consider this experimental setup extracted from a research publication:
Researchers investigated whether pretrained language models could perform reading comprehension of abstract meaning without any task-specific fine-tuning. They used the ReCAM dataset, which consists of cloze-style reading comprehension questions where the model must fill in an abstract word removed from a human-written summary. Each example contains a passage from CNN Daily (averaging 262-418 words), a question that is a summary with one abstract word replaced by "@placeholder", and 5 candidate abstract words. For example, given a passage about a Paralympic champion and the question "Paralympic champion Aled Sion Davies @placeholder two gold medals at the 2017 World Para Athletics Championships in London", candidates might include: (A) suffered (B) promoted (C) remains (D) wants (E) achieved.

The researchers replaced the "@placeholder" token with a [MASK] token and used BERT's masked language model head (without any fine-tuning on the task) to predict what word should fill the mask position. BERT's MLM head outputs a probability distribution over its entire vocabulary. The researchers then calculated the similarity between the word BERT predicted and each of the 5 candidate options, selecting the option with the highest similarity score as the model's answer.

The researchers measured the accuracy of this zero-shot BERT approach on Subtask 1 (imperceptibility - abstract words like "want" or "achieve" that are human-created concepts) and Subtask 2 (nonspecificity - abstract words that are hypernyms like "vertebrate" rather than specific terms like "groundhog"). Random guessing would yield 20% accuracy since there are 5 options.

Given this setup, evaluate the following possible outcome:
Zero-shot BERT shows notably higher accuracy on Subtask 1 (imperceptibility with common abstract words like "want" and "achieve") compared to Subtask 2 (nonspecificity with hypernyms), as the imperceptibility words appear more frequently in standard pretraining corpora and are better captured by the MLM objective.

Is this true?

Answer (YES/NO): NO